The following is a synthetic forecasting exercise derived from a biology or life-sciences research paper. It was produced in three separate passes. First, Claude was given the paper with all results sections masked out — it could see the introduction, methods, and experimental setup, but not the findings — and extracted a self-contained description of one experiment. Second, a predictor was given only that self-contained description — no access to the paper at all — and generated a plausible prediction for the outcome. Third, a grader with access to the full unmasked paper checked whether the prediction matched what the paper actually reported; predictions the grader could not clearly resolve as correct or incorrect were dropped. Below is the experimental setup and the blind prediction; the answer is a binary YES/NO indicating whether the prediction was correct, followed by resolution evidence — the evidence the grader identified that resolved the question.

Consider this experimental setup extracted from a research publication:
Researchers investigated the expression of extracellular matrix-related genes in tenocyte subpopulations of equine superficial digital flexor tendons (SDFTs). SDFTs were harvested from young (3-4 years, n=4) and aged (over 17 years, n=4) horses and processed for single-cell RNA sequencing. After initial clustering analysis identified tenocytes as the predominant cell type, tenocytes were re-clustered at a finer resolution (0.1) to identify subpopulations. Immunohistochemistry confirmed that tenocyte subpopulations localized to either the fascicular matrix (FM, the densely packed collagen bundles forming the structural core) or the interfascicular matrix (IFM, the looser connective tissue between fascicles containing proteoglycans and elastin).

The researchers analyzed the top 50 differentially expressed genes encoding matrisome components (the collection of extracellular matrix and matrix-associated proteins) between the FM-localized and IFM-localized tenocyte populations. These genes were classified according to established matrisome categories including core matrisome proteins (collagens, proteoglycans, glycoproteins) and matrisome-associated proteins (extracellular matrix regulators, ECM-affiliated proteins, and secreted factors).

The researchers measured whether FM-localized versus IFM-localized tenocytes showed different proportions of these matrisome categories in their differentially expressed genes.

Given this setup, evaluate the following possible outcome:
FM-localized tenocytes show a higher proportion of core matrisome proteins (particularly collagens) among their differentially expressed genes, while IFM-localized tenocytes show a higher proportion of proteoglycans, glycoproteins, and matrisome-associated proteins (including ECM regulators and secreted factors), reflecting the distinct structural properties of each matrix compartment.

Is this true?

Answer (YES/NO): NO